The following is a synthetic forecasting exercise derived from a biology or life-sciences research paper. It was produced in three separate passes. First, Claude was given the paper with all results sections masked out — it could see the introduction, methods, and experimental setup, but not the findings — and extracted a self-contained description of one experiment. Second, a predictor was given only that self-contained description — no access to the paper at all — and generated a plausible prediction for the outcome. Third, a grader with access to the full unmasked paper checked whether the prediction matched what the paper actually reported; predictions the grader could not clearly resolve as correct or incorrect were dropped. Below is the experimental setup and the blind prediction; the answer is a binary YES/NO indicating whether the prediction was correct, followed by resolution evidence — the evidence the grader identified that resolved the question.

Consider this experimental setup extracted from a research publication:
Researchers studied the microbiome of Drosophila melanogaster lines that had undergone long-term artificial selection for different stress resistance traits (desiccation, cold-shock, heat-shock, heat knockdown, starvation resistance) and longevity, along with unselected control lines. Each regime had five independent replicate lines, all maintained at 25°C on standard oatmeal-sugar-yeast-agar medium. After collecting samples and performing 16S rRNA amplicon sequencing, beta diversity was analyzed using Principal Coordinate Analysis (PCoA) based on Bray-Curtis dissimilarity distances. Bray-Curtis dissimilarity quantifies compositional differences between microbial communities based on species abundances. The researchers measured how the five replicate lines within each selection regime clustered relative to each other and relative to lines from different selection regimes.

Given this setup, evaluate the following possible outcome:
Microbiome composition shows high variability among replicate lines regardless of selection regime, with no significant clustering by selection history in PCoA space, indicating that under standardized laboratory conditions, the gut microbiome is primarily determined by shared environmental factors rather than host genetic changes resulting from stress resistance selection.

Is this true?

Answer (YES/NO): NO